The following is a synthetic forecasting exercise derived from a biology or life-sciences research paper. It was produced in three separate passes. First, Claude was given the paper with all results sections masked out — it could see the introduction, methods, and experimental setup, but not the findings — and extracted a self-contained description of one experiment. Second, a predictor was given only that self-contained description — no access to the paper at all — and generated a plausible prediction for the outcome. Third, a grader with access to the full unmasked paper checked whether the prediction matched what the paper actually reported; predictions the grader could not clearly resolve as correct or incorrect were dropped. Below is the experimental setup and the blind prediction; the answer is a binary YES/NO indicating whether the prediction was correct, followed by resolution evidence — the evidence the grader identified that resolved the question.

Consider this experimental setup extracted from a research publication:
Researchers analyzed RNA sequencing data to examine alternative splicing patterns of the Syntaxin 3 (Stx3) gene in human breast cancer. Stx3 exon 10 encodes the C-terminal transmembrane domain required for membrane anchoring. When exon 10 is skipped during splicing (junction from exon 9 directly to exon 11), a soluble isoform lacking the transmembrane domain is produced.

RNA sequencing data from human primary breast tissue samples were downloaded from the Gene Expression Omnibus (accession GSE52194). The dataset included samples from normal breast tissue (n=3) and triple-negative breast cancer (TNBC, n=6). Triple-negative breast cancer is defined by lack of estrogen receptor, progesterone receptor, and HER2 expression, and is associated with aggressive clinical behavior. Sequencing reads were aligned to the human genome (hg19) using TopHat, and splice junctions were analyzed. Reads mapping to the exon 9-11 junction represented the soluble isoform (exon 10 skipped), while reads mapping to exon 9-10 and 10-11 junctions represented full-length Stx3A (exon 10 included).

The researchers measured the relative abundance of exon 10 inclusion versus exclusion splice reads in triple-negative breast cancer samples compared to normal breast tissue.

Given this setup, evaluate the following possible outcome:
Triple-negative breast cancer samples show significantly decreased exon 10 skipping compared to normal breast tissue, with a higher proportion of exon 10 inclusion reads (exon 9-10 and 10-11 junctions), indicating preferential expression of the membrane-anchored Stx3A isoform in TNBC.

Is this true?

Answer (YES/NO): YES